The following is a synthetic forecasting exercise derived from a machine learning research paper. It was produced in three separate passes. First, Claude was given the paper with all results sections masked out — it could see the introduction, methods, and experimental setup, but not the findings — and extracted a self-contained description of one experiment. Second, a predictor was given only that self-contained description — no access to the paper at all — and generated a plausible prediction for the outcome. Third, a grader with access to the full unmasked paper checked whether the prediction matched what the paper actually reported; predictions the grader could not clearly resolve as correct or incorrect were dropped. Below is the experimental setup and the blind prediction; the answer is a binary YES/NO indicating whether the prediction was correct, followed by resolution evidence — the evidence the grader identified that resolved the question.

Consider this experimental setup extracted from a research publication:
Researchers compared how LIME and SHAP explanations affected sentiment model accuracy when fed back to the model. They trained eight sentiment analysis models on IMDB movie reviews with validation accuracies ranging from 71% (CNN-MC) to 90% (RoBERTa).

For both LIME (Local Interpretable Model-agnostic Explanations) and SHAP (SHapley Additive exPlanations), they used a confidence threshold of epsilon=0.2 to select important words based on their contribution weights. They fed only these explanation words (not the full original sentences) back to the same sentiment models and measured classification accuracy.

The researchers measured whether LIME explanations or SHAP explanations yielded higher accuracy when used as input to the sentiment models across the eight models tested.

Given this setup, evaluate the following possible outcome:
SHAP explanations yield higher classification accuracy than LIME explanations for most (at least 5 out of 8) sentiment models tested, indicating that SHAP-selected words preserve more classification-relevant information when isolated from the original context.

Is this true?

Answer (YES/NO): NO